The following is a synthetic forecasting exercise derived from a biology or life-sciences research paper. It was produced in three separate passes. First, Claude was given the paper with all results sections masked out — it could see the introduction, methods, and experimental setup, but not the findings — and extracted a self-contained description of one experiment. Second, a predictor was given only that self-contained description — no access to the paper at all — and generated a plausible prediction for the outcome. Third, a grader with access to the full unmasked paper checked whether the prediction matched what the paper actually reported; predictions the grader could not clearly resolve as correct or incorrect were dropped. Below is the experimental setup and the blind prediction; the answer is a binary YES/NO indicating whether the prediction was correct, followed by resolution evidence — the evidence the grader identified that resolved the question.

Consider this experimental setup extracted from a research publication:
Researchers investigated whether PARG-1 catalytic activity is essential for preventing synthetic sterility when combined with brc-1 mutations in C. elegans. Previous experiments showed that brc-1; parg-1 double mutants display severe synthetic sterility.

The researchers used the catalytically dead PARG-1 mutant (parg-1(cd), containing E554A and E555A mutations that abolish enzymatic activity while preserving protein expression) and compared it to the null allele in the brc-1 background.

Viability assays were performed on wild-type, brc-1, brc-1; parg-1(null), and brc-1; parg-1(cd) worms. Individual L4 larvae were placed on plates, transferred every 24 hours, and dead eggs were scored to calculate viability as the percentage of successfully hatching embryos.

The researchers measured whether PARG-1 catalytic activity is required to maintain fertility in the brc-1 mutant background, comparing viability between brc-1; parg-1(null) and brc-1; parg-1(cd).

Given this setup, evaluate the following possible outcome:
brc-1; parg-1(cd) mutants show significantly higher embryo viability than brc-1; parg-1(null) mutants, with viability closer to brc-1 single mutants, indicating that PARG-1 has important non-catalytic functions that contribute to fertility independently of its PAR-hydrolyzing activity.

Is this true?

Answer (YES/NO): YES